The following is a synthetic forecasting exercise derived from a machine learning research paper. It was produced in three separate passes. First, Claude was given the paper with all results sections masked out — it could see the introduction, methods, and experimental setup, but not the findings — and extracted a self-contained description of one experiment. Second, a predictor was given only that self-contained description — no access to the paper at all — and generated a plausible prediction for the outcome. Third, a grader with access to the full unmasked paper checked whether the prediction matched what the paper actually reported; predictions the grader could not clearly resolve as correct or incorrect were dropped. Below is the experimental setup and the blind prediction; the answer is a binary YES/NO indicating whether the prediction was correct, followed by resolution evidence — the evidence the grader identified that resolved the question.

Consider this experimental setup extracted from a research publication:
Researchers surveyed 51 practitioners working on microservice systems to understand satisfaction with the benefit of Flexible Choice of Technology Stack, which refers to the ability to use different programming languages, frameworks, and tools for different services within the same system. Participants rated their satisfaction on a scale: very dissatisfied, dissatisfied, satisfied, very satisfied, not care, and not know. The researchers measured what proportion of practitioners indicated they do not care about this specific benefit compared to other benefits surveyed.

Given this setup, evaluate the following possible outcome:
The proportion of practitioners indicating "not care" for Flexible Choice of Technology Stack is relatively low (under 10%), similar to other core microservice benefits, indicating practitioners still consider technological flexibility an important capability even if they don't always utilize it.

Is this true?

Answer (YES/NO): NO